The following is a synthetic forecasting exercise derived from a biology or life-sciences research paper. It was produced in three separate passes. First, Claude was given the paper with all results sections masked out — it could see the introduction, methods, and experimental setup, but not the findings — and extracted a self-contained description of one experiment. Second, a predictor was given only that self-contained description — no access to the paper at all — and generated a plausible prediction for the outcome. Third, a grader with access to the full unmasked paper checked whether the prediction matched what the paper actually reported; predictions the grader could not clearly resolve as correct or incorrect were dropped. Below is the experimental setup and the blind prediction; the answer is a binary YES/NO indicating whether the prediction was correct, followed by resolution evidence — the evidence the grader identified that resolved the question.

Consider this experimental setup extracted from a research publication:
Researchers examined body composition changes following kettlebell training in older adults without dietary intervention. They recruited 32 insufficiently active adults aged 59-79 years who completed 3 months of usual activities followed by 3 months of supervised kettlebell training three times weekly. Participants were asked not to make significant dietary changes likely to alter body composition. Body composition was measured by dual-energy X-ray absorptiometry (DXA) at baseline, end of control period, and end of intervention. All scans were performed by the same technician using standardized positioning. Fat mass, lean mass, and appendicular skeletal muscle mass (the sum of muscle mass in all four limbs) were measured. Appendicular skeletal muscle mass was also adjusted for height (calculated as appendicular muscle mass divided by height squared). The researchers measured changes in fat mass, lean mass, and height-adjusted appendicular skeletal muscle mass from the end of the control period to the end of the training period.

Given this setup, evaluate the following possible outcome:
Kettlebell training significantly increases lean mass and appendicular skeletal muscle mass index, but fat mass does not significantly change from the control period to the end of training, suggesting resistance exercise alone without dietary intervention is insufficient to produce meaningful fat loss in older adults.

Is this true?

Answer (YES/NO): YES